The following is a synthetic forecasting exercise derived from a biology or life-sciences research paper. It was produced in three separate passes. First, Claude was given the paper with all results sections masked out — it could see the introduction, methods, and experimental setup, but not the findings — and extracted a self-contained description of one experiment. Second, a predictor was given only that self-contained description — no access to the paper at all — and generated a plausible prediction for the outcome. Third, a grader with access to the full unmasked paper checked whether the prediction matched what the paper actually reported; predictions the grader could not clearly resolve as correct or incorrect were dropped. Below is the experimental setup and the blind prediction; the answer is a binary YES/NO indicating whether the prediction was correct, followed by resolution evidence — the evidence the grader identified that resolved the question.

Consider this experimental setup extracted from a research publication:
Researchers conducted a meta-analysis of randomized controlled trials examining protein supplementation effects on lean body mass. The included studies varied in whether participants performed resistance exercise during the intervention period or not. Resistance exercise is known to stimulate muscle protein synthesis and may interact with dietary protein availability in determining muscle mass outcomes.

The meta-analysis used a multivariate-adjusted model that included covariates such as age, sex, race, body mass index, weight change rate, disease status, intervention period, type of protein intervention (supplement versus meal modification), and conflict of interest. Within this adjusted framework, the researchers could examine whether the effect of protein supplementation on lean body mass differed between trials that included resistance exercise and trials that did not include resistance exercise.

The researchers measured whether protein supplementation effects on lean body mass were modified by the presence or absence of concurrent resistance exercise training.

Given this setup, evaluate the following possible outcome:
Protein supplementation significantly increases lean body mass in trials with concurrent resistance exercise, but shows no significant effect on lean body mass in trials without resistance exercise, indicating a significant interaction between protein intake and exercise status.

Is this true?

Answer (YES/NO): NO